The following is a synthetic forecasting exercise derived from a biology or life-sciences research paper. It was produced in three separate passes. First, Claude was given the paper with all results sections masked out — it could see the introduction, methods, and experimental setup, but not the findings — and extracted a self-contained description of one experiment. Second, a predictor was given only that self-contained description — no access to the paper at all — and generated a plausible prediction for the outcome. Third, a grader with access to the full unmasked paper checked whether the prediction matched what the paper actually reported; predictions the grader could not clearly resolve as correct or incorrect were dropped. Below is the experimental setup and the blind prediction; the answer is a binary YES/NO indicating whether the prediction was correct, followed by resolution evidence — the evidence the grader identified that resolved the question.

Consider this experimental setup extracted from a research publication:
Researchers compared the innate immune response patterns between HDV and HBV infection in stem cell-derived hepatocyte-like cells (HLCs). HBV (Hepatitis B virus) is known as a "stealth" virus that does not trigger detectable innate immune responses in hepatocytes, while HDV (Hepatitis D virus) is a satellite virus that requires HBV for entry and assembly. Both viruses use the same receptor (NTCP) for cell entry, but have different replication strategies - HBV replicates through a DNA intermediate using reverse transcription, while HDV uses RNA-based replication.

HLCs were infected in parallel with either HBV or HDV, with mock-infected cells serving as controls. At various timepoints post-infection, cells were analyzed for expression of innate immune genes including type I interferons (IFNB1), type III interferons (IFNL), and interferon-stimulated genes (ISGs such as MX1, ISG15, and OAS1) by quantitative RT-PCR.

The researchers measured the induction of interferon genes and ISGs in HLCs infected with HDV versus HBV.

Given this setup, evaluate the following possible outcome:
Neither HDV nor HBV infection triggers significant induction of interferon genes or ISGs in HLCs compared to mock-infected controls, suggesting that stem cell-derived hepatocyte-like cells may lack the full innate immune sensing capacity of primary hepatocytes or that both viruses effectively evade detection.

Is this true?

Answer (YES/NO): NO